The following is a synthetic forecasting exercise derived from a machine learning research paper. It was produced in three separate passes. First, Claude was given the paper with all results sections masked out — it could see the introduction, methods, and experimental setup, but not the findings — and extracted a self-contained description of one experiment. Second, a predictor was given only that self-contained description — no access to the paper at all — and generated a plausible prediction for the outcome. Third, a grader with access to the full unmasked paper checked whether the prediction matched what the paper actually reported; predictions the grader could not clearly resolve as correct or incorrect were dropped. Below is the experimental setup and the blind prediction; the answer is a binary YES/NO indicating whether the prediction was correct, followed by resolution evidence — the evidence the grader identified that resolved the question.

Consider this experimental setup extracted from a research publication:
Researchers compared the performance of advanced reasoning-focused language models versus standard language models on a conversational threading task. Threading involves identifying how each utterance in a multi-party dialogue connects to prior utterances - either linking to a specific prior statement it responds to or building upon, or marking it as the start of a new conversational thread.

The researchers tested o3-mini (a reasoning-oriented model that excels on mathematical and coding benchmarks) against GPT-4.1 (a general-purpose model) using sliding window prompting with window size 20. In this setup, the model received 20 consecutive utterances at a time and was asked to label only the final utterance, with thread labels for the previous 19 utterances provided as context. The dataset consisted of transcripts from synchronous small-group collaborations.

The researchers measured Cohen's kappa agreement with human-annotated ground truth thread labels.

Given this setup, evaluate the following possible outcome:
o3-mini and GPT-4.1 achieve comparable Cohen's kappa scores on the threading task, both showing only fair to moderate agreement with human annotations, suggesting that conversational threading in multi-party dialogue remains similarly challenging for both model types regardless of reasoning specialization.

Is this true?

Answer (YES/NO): NO